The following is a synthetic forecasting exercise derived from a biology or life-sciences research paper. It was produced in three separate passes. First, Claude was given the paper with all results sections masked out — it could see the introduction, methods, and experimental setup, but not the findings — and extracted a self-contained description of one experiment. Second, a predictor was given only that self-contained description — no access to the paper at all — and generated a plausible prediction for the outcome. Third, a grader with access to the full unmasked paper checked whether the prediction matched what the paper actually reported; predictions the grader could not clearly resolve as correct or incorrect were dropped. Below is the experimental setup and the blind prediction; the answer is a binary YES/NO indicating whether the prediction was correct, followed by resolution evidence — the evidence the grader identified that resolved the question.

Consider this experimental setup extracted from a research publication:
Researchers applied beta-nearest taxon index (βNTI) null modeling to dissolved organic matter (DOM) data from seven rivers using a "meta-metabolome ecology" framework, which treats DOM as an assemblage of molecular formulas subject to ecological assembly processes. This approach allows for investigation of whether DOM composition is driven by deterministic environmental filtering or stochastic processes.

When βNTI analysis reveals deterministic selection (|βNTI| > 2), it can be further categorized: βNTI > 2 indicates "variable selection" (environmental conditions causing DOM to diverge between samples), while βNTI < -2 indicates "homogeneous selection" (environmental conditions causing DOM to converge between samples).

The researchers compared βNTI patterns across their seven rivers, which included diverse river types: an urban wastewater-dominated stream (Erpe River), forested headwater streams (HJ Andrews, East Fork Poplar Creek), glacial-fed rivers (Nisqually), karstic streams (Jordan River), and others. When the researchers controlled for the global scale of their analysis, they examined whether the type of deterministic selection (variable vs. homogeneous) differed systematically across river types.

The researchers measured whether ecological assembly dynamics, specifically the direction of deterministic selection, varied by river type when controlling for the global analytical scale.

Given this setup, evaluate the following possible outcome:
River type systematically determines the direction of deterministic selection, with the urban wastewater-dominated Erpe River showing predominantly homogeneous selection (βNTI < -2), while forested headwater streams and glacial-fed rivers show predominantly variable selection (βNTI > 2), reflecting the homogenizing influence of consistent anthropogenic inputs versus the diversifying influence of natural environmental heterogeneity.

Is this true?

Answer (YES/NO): NO